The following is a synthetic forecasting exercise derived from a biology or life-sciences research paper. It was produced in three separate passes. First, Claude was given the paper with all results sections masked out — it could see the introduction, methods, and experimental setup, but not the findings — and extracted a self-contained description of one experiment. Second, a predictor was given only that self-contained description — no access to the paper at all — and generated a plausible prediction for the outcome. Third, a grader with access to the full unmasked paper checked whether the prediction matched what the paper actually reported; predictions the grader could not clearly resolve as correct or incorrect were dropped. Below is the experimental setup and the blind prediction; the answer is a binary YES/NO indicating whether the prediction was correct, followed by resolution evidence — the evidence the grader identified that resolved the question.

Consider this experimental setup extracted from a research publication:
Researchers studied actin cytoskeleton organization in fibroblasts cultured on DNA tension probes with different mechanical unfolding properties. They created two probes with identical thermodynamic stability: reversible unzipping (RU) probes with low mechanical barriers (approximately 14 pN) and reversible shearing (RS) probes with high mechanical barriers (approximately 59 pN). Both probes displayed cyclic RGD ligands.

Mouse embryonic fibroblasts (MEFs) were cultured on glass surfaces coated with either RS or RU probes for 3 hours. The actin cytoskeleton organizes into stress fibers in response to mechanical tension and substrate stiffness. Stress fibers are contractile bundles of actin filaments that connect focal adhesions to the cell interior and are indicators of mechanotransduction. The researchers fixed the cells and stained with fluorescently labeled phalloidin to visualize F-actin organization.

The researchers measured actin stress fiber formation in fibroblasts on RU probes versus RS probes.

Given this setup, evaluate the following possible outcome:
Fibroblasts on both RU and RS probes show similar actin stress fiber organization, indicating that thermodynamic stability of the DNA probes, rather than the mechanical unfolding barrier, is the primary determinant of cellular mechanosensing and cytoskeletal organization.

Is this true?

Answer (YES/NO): NO